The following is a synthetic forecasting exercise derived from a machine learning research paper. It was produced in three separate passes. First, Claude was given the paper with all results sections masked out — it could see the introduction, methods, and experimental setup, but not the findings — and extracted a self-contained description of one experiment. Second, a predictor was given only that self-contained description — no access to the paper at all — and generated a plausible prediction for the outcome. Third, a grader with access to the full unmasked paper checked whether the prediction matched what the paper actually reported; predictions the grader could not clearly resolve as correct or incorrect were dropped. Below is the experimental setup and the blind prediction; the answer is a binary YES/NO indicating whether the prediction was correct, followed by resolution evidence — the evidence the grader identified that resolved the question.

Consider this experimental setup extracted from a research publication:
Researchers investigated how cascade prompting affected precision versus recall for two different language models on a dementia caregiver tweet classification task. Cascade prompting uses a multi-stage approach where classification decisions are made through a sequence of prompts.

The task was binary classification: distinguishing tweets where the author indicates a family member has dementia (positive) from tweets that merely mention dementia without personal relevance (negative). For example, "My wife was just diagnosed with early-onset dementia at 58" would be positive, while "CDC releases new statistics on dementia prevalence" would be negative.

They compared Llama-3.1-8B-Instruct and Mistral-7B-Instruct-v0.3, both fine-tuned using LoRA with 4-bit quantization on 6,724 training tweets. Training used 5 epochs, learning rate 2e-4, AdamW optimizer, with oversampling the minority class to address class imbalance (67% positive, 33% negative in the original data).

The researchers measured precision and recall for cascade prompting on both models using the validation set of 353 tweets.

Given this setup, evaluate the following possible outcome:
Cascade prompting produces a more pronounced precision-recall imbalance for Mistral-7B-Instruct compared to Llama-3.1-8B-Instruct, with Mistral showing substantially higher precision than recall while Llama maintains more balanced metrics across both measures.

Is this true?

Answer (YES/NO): NO